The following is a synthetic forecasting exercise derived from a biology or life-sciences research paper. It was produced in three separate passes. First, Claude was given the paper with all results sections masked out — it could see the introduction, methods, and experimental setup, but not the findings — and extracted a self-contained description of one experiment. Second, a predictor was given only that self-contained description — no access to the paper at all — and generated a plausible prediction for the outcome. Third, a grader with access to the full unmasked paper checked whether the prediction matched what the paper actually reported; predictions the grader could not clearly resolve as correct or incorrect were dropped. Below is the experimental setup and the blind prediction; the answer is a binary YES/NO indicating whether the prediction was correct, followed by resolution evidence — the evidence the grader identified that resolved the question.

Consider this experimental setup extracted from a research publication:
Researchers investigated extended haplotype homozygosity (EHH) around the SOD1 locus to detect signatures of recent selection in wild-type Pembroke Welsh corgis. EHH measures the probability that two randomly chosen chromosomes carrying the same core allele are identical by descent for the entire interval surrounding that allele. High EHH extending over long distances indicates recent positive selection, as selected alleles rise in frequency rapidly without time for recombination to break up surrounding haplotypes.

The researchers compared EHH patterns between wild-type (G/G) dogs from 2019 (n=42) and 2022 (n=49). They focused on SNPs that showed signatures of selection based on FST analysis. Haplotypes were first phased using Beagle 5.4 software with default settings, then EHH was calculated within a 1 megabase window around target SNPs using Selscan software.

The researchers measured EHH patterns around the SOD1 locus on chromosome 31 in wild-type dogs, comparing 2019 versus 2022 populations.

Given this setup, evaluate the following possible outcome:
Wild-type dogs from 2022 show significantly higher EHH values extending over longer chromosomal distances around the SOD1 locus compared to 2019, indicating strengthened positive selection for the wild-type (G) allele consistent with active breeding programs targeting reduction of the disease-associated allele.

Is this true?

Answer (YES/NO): NO